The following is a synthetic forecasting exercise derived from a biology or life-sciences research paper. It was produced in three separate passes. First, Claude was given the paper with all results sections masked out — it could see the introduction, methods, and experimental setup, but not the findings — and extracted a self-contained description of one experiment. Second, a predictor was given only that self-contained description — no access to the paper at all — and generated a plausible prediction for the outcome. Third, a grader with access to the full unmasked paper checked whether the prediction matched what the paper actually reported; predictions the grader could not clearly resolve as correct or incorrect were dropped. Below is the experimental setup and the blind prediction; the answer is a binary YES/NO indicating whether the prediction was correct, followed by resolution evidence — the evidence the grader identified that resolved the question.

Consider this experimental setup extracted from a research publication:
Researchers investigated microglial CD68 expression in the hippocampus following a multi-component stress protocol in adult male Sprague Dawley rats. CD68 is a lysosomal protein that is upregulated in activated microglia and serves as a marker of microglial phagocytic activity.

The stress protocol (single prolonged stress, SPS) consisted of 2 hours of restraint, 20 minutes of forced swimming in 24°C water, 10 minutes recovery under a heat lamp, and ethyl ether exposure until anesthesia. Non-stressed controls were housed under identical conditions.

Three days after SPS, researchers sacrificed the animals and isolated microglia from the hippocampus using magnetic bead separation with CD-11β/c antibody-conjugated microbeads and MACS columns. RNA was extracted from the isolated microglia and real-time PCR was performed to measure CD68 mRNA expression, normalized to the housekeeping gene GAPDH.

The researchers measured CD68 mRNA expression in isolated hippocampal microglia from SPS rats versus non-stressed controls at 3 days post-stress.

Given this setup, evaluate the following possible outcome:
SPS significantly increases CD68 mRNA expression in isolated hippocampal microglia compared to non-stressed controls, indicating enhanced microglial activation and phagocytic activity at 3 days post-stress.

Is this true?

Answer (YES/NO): YES